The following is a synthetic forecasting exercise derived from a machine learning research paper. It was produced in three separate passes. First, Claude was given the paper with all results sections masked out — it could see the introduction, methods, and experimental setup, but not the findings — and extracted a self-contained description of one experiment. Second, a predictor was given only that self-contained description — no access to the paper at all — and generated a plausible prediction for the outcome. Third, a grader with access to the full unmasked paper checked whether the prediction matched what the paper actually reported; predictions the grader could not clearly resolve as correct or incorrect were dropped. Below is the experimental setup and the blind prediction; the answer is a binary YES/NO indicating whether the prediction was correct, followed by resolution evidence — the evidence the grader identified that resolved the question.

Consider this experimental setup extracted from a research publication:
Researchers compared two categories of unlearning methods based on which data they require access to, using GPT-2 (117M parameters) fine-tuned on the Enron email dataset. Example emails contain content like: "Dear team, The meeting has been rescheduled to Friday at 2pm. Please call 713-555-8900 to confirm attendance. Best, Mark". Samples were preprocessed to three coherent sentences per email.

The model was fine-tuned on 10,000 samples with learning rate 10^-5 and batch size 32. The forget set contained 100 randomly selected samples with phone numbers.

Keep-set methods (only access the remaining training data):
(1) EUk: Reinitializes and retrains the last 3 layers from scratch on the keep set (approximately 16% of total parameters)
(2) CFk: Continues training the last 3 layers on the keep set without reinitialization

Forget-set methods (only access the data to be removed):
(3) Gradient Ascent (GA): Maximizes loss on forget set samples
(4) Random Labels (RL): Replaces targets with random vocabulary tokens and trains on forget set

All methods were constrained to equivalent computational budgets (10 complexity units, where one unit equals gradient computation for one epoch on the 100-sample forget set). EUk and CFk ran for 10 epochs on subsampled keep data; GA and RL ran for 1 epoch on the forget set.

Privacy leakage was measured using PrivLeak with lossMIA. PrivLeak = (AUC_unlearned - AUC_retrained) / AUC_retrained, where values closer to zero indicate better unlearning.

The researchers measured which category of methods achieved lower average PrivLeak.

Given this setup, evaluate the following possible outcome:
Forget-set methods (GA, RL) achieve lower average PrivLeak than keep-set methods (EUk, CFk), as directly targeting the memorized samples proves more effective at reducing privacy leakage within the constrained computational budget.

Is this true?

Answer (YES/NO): YES